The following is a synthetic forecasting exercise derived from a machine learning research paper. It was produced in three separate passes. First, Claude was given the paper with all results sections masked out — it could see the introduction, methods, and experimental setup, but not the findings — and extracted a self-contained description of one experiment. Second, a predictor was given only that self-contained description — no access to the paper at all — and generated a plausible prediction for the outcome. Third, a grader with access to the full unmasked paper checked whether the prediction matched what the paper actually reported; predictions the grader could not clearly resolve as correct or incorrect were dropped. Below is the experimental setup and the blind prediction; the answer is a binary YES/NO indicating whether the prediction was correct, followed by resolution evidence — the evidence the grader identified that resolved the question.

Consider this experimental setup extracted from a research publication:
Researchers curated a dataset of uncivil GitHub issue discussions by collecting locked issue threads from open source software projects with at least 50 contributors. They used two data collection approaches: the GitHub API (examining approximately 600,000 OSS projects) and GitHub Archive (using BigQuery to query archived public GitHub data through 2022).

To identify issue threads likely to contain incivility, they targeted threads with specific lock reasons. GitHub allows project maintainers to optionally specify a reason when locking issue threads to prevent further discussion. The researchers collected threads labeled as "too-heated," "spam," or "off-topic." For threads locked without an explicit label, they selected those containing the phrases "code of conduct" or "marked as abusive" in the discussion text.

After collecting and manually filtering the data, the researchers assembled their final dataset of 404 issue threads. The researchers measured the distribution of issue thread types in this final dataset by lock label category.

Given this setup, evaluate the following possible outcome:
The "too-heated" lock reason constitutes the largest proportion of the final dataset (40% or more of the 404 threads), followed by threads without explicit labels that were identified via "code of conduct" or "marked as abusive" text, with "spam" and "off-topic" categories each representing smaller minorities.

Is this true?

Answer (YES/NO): NO